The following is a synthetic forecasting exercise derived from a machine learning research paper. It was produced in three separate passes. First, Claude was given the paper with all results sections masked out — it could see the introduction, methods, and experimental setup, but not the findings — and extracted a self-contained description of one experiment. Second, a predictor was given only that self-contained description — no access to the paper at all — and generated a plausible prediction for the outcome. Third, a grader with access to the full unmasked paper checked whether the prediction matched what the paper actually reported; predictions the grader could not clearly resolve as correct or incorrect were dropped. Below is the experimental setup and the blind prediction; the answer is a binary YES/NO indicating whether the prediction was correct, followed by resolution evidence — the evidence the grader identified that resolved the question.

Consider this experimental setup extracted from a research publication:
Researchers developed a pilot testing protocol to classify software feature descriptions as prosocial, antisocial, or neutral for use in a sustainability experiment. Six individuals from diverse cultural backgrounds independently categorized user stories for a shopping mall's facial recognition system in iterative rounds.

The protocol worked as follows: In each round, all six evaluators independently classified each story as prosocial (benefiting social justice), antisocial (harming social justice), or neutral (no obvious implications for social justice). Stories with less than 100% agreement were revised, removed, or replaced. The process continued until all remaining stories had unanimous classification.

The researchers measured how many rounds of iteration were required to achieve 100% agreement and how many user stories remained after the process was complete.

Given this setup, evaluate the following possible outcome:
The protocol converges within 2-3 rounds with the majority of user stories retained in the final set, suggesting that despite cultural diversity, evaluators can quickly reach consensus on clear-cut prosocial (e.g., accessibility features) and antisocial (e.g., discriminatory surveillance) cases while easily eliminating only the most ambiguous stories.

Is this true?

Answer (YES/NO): NO